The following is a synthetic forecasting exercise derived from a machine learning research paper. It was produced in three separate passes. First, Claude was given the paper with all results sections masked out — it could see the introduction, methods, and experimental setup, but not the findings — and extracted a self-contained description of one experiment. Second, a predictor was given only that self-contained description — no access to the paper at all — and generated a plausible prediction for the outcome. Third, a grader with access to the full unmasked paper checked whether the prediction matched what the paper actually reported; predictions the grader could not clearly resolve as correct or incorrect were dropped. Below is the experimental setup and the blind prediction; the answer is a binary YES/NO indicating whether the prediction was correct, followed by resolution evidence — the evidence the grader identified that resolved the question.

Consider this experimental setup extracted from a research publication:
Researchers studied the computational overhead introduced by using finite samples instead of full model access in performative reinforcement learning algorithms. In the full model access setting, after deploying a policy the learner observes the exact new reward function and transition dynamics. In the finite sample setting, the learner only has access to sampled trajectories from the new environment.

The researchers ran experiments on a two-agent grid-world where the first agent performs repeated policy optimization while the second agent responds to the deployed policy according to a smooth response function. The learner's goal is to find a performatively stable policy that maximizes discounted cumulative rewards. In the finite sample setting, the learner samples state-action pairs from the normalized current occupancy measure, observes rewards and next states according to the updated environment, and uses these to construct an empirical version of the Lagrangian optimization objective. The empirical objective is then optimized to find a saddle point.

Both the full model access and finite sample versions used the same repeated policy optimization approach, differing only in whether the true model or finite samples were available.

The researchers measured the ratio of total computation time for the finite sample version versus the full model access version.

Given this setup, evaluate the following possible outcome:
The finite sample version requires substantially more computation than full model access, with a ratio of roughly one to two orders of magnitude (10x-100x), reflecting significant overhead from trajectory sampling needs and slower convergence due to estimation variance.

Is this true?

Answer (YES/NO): YES